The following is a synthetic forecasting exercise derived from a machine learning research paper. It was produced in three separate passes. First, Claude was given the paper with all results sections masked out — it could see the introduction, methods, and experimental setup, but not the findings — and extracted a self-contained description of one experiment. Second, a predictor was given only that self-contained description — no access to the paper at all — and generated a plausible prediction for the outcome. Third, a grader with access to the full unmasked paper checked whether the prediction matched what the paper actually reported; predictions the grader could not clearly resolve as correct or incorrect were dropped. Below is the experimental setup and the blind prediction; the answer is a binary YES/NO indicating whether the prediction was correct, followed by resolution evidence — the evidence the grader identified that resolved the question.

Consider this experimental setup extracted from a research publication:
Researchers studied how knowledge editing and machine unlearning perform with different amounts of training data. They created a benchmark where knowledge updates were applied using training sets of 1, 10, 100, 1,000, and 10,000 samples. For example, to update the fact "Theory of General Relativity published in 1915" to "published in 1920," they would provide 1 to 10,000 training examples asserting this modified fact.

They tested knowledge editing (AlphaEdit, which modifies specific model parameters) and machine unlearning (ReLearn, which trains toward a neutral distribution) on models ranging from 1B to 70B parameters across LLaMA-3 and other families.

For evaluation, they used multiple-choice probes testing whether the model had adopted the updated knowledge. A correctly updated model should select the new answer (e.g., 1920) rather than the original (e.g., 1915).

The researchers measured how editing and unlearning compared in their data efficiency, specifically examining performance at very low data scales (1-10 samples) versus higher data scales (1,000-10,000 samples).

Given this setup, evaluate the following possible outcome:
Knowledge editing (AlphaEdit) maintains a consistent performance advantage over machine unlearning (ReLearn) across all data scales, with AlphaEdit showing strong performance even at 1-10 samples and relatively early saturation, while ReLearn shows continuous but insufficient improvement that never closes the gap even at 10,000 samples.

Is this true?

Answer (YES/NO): NO